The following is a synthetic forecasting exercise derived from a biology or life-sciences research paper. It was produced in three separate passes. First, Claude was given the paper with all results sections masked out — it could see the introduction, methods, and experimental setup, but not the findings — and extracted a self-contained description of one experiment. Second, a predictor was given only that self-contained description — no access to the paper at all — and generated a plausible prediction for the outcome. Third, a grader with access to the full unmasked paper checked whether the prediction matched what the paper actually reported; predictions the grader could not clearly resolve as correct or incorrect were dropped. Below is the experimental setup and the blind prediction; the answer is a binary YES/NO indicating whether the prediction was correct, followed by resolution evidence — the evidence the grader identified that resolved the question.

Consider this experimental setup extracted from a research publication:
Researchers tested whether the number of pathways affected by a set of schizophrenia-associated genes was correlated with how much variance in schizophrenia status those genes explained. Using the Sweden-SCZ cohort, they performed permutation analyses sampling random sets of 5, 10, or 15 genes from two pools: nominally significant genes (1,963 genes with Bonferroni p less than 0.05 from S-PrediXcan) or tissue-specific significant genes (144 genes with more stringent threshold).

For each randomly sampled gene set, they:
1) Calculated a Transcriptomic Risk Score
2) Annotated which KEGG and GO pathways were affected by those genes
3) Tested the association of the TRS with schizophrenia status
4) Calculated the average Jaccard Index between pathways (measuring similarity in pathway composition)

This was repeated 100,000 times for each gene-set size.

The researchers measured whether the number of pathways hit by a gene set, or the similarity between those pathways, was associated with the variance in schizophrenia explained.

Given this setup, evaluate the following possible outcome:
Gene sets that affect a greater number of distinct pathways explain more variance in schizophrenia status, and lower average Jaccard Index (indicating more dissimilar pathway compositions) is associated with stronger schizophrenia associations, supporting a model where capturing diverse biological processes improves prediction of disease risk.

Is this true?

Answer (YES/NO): YES